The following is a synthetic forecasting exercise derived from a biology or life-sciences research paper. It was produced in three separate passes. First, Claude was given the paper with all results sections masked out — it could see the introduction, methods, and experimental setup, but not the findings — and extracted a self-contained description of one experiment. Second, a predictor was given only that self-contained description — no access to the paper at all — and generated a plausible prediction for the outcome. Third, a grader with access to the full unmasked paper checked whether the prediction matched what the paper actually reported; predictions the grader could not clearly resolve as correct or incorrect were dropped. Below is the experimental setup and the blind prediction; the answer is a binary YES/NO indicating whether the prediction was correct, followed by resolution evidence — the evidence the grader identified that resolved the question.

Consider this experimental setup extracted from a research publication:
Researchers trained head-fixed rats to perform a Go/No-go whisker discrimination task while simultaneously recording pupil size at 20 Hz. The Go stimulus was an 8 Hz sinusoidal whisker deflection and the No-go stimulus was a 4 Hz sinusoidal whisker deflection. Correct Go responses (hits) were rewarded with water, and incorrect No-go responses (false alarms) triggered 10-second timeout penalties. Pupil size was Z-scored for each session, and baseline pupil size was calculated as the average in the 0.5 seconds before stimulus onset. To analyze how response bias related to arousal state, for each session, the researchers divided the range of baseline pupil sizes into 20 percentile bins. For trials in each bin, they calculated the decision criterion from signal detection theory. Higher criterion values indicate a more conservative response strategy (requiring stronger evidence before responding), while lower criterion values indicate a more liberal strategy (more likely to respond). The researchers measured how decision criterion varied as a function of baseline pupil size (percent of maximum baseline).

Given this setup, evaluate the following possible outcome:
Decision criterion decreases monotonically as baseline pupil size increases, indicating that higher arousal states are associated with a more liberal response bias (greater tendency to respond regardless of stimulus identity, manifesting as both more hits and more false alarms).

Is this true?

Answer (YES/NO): NO